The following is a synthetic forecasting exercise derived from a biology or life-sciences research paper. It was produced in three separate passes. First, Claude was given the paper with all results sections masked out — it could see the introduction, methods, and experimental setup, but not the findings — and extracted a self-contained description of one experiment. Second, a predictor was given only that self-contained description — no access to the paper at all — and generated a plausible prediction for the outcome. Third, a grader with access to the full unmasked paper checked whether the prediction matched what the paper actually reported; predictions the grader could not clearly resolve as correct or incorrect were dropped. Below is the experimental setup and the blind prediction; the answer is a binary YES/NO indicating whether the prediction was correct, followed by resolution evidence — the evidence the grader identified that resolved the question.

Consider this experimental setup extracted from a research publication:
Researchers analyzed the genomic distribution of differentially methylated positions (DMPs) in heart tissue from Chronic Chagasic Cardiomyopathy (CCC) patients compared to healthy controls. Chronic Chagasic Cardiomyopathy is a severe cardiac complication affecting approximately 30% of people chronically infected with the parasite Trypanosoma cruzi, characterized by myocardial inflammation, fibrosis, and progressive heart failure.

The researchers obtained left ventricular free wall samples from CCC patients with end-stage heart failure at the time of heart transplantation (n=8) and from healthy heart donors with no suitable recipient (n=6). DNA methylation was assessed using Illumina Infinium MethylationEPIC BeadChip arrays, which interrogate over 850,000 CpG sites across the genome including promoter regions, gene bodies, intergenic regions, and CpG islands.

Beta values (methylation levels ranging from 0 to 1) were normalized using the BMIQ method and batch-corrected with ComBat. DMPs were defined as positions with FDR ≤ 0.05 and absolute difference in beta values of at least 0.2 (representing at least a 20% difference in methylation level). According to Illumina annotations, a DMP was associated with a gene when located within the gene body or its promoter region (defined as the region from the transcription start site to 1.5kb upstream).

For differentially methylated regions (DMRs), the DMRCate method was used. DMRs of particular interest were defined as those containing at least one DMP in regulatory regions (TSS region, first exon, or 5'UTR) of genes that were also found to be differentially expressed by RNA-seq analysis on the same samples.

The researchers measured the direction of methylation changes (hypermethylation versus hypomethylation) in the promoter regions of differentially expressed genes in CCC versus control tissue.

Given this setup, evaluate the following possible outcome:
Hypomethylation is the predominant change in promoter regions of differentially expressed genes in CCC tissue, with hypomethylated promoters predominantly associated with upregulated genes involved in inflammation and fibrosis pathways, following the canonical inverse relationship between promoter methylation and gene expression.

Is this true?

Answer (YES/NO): YES